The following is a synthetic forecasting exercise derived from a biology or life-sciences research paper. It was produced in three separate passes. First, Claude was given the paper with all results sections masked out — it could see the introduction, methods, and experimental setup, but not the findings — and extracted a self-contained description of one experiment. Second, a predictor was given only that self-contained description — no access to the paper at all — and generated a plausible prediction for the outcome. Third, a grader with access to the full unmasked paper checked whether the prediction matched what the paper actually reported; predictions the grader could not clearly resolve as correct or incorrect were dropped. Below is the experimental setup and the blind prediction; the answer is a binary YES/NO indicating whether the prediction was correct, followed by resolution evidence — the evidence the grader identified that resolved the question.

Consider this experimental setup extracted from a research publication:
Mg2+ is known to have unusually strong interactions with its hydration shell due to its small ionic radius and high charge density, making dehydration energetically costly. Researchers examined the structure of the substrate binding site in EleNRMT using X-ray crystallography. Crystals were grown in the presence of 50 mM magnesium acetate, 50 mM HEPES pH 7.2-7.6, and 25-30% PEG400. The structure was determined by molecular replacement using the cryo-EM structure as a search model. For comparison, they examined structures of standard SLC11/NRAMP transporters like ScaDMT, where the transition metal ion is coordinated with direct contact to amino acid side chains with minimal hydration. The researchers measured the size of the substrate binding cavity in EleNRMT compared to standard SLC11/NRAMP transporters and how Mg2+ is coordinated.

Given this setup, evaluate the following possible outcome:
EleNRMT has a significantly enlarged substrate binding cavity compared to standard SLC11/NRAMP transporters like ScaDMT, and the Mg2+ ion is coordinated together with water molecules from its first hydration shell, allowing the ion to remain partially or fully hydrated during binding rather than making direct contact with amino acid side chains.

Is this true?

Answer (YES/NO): YES